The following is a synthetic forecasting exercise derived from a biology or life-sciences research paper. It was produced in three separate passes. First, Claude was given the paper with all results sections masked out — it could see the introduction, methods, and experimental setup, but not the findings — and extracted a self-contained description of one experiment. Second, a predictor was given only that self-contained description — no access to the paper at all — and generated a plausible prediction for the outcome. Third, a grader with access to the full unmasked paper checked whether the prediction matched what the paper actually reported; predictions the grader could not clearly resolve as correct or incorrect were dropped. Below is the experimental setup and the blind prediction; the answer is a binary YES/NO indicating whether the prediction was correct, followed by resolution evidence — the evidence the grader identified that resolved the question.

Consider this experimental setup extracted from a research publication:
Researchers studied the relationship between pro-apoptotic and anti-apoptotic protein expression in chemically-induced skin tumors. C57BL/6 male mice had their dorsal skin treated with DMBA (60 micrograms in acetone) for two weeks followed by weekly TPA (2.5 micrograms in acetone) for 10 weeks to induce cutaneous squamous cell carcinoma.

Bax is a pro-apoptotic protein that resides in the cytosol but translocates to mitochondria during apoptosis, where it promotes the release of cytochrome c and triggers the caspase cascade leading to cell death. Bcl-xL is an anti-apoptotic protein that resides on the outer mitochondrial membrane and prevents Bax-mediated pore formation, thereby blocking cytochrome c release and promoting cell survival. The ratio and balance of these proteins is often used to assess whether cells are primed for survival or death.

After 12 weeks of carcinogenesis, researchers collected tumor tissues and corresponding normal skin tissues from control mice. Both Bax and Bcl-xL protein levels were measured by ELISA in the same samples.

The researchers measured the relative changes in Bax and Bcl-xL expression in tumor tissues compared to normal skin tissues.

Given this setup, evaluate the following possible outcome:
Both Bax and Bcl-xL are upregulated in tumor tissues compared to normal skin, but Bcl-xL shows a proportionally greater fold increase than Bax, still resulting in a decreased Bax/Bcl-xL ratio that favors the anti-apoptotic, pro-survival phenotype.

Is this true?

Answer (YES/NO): NO